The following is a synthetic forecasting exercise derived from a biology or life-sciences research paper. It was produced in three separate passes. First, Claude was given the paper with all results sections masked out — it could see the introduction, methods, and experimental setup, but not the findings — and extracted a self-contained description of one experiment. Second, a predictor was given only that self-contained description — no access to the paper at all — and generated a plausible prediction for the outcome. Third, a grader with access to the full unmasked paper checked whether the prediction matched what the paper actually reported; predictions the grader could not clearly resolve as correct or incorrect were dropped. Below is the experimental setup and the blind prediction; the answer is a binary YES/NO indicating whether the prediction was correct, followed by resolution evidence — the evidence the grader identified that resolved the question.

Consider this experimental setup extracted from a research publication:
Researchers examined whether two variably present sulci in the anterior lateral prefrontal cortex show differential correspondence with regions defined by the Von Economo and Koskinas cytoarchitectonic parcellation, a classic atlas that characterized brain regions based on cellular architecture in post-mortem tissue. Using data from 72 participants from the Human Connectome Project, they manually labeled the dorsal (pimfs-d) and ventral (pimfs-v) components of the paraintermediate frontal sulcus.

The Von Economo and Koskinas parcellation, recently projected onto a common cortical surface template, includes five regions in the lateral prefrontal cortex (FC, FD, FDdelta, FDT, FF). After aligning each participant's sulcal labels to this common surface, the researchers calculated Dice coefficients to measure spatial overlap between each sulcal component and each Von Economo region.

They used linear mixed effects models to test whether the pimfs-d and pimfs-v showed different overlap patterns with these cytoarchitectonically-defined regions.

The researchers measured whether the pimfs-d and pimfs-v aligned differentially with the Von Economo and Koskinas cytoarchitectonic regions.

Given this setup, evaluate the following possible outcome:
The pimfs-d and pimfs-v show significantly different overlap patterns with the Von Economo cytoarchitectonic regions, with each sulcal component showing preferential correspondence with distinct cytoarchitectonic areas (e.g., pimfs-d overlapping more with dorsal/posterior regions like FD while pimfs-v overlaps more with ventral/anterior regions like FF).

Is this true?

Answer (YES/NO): NO